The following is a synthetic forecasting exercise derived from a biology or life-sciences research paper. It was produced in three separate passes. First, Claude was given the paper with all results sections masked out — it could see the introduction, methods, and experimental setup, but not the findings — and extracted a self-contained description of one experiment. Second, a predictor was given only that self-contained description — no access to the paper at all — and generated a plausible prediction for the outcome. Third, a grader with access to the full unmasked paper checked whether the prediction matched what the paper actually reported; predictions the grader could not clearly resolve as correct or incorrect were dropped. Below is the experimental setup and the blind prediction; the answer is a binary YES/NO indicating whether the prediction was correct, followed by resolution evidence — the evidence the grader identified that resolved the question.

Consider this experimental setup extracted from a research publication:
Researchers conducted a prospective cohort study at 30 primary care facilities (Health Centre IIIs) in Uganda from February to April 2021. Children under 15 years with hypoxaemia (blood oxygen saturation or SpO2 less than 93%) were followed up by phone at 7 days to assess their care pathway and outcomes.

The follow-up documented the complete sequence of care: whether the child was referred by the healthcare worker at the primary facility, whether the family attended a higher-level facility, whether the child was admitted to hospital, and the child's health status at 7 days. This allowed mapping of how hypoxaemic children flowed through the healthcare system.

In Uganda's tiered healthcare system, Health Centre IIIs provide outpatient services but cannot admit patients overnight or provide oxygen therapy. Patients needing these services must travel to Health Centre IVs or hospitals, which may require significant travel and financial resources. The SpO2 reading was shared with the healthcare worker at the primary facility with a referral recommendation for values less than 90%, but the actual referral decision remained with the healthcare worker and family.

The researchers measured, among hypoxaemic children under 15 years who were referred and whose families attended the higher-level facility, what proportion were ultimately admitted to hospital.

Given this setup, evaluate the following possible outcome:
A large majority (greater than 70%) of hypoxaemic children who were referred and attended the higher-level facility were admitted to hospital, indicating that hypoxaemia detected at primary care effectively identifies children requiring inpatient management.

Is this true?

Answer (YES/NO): NO